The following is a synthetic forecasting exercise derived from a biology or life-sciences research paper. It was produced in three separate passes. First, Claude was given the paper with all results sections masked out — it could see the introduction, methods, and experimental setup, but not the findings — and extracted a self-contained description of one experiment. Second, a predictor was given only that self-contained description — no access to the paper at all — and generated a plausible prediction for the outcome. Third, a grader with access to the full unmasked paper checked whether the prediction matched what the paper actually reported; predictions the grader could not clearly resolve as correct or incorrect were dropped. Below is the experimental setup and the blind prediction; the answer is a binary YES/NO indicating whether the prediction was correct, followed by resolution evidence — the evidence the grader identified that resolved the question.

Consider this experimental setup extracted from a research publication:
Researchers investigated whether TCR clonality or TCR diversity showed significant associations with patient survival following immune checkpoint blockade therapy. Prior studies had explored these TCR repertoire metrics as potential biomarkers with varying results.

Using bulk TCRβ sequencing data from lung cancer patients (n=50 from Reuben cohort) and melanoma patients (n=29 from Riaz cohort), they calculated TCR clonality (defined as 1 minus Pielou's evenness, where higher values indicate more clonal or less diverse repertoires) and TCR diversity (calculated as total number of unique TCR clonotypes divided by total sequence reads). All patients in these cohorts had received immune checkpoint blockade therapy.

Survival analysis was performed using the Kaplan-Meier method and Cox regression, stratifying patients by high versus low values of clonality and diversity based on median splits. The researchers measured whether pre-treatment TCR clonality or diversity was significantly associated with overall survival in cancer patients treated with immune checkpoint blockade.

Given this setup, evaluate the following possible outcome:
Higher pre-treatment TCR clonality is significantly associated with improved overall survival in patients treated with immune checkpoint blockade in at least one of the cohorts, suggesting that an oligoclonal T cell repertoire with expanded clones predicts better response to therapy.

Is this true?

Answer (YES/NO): NO